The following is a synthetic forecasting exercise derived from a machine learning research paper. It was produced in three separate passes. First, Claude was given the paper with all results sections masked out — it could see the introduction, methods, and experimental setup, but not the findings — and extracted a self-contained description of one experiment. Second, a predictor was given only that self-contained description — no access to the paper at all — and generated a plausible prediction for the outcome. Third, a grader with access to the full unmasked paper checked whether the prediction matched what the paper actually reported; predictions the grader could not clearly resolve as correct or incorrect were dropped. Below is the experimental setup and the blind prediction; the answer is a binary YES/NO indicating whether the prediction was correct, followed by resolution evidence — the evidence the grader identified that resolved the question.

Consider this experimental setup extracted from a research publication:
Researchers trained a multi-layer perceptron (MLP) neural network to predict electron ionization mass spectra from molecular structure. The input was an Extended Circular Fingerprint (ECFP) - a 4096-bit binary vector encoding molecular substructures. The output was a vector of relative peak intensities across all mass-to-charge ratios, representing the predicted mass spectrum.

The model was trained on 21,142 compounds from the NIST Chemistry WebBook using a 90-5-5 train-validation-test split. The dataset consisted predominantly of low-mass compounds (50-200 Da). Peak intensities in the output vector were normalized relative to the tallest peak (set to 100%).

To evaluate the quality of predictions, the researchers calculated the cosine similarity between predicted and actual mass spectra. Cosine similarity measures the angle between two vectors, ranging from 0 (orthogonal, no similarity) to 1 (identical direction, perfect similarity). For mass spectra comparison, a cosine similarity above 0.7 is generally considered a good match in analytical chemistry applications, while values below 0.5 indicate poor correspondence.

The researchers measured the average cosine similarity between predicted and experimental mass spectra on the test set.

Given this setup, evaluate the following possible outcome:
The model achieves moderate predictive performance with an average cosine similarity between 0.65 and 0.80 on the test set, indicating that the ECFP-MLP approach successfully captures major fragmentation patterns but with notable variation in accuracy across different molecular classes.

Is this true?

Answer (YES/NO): NO